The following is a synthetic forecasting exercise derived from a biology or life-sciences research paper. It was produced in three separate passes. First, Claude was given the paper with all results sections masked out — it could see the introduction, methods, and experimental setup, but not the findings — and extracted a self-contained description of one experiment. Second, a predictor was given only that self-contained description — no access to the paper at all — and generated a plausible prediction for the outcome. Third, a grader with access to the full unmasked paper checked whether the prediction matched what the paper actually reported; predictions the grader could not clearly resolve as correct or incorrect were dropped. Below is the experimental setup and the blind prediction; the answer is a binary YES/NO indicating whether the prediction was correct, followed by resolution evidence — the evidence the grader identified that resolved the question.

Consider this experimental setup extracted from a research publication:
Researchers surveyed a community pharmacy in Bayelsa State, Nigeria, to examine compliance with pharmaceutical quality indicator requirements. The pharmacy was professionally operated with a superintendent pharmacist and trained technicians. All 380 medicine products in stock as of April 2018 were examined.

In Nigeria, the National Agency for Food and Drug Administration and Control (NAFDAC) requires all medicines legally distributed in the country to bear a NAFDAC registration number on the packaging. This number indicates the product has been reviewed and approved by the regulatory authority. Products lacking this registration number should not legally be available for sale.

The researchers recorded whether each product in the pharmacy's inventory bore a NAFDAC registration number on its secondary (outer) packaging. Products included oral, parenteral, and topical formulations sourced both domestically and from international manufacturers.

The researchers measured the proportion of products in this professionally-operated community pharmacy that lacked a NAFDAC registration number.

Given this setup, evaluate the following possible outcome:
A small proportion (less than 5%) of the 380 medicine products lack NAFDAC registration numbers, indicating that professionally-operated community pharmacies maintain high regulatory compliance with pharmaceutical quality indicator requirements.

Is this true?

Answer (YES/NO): NO